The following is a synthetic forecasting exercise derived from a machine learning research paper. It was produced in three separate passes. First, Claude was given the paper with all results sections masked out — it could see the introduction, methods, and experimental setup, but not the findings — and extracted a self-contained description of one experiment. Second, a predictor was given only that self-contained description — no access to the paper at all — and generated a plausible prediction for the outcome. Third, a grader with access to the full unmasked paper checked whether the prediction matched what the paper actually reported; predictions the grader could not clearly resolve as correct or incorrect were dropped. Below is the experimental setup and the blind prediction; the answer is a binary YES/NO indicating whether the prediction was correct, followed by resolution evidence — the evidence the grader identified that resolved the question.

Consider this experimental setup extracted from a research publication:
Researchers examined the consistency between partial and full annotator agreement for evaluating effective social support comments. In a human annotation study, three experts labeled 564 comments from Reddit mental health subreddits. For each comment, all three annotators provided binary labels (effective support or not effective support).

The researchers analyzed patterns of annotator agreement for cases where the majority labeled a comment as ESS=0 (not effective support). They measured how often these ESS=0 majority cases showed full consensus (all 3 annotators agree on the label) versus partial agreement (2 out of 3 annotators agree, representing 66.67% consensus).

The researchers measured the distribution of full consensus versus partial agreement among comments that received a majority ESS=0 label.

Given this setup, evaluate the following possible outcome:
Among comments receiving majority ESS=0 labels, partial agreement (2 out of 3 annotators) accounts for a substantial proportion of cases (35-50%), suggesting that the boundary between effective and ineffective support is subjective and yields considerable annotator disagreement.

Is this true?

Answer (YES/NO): YES